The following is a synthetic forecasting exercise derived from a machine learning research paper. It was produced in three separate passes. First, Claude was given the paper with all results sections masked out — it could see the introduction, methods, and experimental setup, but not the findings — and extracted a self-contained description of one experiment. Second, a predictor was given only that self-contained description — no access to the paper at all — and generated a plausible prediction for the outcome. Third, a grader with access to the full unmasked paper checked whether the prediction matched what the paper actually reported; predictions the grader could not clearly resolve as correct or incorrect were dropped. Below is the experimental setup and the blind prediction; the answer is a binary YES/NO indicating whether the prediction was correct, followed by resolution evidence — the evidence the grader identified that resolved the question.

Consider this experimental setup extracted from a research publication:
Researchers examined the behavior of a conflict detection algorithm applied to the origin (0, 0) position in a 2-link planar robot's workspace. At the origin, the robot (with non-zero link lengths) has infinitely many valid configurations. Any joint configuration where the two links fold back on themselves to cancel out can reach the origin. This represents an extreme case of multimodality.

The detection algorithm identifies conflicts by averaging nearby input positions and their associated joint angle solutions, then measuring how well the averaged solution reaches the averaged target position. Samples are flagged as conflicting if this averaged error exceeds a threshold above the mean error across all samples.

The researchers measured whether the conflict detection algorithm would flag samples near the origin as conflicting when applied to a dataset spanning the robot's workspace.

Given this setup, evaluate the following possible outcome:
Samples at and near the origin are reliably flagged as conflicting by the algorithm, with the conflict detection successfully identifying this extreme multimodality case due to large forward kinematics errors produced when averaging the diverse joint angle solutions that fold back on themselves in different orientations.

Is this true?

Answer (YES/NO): YES